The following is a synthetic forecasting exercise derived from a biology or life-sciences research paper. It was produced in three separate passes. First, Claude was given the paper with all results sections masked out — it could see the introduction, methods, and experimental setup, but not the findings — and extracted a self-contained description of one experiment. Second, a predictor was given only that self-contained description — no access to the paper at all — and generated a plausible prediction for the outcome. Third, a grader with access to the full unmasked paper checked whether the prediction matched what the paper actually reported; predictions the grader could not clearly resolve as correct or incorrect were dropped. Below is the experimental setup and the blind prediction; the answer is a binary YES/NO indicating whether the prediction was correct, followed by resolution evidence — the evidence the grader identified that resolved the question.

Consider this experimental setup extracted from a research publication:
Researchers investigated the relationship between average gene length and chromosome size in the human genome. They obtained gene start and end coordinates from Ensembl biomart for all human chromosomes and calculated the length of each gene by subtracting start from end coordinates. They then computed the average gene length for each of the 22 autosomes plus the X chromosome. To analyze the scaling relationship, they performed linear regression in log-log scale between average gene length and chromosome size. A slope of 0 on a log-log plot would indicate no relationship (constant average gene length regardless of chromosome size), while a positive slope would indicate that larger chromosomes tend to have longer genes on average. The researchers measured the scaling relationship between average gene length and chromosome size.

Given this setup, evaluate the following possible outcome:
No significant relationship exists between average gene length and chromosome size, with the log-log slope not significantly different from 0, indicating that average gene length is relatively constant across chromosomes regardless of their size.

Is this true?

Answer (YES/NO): NO